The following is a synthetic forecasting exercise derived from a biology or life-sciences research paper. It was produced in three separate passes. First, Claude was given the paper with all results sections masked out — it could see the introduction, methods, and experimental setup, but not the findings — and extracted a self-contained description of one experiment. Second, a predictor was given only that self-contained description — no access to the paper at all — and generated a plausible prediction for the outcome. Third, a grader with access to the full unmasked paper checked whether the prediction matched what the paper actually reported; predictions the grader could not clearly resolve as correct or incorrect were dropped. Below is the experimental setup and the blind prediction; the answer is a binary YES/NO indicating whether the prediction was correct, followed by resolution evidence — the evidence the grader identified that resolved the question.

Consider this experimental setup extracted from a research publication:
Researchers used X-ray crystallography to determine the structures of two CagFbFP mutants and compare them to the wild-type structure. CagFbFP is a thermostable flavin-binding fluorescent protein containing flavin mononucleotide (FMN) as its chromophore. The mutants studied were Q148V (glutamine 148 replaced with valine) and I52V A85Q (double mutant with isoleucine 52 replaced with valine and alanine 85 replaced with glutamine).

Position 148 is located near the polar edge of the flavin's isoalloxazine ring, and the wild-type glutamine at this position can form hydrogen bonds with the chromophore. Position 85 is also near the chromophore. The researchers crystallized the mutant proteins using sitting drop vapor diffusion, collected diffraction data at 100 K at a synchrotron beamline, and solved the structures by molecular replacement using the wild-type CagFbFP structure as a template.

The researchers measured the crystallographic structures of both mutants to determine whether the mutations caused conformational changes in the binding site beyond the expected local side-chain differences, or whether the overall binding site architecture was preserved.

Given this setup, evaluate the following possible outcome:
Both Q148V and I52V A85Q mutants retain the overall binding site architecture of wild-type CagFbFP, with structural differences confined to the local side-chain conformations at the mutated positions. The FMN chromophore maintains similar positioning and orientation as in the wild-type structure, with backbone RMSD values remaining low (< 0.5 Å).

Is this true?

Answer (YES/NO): NO